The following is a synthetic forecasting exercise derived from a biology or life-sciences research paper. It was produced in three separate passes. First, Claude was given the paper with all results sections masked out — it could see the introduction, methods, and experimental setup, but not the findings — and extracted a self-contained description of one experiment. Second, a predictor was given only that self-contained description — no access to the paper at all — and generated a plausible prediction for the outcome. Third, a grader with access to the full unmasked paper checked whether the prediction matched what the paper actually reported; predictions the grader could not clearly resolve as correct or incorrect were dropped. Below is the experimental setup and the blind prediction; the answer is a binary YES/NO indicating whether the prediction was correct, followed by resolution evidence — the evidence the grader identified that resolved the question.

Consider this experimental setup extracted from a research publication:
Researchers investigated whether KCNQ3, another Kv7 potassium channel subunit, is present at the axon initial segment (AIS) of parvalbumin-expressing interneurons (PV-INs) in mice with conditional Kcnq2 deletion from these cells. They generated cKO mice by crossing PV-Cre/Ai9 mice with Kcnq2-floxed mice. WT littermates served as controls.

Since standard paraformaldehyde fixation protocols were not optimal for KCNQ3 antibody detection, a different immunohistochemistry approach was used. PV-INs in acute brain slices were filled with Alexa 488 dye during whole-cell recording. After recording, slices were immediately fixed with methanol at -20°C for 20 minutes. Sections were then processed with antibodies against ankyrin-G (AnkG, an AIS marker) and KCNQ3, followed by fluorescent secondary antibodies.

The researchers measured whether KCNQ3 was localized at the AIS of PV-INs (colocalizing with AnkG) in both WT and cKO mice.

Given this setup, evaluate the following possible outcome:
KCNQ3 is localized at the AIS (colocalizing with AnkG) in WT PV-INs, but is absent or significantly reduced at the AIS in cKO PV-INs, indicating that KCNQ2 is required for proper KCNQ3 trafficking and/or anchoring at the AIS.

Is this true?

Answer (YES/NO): YES